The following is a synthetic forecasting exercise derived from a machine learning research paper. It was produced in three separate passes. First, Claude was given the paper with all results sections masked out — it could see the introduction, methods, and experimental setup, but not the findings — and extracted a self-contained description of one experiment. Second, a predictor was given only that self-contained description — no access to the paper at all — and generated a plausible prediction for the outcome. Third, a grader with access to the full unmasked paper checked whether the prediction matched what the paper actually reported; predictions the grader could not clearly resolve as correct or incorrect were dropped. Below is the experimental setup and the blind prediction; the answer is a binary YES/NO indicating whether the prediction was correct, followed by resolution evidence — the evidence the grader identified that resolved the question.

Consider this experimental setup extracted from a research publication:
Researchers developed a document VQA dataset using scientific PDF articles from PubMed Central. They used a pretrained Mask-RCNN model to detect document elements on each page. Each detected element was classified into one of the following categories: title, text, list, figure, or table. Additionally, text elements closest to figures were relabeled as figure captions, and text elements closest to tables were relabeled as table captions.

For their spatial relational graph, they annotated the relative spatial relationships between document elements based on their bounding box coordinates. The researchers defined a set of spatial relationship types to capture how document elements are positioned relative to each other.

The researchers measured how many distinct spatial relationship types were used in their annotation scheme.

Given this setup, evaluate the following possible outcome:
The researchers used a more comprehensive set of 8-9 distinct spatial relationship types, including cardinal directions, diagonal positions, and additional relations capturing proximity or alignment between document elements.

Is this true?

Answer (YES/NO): NO